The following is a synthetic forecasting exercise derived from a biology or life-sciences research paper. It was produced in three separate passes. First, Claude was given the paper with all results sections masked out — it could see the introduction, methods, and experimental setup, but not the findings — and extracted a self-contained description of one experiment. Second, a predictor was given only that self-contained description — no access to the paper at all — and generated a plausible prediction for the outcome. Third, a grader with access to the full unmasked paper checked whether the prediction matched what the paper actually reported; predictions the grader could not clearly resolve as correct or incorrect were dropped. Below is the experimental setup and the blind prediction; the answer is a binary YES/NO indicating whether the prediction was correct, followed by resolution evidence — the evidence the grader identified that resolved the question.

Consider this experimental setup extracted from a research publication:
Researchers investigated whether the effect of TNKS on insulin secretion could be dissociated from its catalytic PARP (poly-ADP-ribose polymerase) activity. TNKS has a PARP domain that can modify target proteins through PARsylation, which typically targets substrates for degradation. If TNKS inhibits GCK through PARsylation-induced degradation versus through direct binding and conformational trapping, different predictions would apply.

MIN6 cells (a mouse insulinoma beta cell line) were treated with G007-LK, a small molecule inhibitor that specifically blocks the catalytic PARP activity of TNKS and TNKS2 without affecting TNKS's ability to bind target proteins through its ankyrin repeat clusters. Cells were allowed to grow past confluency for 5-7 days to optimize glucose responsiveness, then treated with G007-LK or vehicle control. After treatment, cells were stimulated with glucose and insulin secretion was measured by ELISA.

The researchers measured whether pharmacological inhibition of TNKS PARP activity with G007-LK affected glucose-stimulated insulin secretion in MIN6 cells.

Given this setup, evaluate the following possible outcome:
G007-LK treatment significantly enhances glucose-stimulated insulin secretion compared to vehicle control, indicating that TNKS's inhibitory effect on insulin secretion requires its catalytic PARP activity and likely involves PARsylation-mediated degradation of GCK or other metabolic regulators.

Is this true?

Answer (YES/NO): NO